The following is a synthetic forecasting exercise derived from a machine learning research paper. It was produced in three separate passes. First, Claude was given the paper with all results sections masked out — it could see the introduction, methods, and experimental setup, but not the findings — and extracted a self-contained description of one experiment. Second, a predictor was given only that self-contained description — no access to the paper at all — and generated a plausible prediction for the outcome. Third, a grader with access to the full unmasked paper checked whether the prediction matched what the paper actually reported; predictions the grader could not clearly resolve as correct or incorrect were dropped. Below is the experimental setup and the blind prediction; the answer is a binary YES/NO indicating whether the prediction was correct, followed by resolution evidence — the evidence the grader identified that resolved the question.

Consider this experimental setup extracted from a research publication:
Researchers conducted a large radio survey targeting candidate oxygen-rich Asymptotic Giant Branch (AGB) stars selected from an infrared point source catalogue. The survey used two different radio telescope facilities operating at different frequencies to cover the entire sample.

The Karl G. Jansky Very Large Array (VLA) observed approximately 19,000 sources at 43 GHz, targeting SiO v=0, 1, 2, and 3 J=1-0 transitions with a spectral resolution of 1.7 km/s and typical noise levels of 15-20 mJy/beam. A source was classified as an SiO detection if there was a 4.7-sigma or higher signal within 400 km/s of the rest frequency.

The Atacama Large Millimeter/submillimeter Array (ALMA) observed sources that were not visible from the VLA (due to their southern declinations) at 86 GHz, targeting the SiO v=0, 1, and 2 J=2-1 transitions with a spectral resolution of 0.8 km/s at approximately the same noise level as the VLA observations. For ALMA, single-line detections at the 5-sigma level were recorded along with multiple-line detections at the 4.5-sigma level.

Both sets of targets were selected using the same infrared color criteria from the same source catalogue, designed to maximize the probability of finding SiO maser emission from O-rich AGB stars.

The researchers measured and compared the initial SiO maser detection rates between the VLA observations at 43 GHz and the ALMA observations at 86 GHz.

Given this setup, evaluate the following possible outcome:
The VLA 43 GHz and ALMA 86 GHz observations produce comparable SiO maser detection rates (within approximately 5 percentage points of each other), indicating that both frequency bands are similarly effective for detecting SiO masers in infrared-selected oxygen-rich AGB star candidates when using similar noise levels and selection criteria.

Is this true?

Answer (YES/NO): NO